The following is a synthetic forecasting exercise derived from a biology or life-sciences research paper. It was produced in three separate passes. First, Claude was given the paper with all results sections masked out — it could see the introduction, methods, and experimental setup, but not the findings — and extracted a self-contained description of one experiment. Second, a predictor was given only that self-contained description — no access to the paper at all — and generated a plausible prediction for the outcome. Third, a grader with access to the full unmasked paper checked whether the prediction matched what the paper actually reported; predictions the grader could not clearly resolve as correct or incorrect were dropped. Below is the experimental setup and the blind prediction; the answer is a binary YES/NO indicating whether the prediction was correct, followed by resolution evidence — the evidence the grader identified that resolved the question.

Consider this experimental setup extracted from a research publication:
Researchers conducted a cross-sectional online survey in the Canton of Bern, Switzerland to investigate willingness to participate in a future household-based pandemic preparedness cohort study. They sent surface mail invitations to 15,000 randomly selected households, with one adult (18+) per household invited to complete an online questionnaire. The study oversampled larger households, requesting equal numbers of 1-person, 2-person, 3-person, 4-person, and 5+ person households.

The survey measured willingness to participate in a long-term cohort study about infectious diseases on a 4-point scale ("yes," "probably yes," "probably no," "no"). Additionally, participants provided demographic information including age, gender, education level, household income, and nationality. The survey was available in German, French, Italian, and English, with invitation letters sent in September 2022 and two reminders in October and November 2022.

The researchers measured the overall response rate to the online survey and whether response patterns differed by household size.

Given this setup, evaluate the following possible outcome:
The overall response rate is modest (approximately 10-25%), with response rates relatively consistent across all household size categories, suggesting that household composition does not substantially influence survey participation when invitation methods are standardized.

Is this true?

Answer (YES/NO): NO